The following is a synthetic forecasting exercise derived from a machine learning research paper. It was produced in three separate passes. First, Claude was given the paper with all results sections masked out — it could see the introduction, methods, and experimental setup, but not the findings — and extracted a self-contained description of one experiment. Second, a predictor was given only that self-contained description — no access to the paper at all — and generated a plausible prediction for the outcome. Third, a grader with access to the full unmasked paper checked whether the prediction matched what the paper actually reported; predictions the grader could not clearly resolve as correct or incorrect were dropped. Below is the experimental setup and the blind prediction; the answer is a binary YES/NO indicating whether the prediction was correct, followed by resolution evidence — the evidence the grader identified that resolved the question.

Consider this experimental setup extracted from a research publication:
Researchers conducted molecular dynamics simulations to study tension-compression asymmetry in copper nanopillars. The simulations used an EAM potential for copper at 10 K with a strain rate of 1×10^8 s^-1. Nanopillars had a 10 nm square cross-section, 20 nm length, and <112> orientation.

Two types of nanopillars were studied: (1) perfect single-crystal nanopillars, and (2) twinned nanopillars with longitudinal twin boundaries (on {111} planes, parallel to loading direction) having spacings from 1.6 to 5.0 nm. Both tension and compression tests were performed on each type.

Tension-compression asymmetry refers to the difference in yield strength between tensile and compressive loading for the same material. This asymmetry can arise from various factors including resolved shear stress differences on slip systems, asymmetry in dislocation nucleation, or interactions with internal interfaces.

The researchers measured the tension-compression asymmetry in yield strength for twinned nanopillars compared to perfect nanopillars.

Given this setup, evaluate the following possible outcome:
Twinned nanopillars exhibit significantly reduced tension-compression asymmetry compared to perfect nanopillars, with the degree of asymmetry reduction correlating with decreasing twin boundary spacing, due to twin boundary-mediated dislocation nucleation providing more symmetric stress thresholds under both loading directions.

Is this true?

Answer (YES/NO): YES